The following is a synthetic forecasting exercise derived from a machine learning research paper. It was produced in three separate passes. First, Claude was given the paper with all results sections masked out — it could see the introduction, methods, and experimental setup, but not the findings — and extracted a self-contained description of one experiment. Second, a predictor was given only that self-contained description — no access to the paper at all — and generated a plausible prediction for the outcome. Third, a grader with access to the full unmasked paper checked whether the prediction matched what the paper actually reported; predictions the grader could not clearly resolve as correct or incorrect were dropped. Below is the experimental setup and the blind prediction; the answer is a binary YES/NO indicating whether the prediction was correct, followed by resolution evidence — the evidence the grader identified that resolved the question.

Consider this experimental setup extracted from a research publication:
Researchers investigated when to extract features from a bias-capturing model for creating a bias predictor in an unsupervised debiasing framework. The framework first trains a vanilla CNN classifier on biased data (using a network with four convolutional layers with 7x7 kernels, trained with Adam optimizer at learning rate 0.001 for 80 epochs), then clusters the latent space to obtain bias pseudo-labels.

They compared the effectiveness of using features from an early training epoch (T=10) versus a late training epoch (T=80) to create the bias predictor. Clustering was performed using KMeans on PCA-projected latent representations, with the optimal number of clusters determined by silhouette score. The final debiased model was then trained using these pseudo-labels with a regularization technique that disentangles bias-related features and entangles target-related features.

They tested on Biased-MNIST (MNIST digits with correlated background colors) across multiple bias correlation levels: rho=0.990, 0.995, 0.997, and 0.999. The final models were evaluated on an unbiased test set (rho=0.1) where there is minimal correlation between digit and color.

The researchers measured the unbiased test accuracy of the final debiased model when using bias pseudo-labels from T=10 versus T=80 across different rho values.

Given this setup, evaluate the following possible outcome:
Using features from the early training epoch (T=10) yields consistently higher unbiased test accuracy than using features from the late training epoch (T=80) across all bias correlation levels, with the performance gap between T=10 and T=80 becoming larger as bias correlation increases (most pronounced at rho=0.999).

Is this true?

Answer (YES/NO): NO